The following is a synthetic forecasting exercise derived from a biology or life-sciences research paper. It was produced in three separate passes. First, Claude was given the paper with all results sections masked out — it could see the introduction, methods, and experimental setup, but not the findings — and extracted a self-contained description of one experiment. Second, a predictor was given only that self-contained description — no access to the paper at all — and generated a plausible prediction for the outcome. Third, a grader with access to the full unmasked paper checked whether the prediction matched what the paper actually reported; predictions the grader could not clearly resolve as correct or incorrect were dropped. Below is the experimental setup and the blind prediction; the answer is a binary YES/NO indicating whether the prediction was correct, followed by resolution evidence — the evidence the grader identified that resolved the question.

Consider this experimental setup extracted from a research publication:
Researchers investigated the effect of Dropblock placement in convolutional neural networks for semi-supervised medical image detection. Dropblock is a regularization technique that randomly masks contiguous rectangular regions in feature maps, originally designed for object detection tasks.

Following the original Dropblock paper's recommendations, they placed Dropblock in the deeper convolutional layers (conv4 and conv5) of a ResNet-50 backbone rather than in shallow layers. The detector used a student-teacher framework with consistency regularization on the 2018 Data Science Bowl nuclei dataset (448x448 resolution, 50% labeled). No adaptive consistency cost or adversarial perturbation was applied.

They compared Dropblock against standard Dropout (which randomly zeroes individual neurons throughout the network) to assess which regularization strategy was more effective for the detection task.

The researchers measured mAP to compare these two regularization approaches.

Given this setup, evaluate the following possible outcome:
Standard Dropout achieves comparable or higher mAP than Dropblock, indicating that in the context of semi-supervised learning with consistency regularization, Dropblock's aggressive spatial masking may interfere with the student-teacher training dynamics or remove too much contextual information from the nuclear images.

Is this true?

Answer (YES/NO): NO